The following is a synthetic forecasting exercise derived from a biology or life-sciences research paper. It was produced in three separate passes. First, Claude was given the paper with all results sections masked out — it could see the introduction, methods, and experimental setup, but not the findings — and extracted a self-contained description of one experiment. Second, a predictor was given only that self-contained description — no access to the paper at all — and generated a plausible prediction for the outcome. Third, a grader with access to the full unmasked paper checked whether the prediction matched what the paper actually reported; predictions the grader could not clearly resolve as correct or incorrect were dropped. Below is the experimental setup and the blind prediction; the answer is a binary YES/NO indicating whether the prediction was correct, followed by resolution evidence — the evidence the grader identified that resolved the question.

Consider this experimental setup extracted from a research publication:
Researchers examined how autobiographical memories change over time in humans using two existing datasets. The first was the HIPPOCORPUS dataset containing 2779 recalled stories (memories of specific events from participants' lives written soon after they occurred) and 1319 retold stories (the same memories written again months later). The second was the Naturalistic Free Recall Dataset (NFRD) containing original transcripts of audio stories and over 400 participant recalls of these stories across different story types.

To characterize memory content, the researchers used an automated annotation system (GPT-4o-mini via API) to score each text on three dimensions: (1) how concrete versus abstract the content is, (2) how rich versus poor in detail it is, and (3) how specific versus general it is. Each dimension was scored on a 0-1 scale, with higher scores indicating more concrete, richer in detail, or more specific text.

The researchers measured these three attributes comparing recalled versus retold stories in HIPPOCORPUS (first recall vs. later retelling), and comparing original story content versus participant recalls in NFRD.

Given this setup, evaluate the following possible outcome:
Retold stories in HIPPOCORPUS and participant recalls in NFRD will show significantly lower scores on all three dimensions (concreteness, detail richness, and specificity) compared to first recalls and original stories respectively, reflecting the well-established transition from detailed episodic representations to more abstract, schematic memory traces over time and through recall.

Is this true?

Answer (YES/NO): YES